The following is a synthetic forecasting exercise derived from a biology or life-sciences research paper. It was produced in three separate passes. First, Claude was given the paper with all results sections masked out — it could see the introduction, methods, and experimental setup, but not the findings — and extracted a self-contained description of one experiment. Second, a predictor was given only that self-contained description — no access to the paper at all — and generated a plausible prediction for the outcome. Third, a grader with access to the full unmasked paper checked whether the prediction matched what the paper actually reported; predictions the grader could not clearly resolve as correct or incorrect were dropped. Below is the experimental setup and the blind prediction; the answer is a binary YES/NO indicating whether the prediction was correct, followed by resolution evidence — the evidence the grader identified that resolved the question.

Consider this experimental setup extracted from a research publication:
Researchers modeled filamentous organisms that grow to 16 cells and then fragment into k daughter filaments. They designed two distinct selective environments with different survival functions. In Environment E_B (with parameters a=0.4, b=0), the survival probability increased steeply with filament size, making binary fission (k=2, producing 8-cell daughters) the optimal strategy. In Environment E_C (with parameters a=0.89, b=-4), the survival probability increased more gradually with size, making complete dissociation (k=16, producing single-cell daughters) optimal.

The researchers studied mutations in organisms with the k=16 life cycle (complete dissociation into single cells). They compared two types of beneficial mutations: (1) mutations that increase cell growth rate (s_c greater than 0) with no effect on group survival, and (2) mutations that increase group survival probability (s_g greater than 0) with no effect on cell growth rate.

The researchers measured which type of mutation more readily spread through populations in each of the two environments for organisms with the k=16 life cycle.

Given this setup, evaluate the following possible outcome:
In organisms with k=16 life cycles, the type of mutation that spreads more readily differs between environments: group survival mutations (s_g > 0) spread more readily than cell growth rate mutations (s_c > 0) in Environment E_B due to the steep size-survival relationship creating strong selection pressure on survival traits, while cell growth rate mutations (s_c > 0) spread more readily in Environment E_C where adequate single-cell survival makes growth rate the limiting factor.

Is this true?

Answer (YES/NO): YES